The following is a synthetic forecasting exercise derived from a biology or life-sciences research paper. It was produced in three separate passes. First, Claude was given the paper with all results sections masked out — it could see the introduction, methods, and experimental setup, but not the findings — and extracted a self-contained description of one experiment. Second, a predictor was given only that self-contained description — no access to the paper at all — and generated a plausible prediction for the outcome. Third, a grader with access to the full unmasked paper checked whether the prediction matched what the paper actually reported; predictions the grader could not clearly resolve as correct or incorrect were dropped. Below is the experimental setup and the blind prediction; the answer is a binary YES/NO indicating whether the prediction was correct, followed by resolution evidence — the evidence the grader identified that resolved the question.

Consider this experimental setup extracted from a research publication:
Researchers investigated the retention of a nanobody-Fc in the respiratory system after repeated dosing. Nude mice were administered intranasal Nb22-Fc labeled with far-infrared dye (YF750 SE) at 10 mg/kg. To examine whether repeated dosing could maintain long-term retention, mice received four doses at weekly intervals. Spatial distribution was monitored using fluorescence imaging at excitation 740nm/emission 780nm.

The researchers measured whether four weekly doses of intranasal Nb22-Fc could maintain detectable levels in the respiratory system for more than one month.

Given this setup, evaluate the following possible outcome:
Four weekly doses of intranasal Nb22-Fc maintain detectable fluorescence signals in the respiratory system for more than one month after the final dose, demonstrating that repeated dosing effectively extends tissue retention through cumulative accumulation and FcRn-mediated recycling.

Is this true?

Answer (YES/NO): NO